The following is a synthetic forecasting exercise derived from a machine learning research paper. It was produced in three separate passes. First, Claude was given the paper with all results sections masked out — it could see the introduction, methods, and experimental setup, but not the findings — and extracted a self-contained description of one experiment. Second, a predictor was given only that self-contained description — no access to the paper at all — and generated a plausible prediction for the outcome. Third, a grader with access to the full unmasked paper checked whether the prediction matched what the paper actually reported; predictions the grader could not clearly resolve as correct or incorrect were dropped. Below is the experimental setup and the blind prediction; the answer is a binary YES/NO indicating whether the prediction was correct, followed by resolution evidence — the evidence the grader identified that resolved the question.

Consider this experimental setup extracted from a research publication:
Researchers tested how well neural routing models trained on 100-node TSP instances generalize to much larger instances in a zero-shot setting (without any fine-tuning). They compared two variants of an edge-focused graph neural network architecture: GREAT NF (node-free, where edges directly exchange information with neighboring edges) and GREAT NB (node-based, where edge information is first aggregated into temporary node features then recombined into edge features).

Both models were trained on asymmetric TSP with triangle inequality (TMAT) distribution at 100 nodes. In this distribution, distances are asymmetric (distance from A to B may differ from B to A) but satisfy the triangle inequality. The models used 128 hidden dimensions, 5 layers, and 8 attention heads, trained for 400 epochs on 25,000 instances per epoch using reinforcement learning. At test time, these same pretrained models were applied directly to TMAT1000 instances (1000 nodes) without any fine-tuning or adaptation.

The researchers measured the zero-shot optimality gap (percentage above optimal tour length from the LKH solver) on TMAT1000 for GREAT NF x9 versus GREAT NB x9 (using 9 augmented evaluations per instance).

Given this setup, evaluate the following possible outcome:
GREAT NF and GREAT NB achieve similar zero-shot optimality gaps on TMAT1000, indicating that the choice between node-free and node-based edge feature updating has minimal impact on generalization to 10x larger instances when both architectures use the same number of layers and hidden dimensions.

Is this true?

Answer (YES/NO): NO